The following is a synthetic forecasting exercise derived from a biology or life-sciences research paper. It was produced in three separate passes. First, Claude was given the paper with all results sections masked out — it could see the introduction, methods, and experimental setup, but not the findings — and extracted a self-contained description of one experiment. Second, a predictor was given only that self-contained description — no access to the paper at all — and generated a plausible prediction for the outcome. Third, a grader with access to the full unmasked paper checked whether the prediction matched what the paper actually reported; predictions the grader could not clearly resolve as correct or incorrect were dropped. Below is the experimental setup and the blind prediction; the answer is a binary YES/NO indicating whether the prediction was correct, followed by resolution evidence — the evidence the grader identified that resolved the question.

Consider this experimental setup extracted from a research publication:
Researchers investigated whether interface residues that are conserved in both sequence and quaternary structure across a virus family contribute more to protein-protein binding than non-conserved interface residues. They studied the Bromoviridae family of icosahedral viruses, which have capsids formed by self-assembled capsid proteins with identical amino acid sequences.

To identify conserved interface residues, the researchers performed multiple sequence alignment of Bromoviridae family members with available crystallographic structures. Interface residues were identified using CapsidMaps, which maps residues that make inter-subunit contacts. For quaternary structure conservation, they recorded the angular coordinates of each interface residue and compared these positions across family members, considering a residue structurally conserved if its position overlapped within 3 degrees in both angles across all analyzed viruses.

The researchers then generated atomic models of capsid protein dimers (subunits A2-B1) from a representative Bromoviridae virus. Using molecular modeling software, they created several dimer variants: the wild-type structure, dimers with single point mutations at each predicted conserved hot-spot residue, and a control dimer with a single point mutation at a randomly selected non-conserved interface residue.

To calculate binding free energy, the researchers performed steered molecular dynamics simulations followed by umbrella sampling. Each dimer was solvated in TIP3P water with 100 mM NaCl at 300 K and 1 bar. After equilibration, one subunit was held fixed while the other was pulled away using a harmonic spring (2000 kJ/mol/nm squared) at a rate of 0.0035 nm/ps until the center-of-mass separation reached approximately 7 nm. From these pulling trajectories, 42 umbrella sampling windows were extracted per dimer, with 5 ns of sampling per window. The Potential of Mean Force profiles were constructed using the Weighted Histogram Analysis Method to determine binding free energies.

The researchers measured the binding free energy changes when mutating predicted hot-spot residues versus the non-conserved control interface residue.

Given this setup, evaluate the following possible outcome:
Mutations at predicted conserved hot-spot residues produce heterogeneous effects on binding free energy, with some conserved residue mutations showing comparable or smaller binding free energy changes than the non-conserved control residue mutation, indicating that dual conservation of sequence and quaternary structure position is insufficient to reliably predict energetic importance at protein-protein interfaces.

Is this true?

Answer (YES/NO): NO